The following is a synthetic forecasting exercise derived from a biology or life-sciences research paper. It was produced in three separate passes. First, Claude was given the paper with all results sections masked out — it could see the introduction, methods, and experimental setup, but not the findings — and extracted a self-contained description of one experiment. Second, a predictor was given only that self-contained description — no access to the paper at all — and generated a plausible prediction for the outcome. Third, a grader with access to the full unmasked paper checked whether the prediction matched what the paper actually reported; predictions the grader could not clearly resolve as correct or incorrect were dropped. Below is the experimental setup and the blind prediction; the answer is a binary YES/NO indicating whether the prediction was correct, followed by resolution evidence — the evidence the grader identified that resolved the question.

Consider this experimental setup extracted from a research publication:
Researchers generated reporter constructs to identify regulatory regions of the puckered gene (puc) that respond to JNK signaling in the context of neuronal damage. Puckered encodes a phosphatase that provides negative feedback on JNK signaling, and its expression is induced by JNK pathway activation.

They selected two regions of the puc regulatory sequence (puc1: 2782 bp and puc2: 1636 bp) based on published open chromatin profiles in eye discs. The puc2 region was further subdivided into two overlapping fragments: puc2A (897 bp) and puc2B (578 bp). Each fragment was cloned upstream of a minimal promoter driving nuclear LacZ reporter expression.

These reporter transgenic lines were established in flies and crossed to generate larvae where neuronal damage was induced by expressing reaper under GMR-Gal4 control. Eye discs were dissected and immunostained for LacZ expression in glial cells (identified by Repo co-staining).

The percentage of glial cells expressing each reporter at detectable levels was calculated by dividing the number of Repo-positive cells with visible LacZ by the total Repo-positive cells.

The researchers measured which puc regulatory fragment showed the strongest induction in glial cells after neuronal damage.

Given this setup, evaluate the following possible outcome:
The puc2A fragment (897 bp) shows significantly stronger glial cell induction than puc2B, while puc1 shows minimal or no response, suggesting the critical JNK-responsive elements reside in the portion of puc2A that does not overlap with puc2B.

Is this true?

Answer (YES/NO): NO